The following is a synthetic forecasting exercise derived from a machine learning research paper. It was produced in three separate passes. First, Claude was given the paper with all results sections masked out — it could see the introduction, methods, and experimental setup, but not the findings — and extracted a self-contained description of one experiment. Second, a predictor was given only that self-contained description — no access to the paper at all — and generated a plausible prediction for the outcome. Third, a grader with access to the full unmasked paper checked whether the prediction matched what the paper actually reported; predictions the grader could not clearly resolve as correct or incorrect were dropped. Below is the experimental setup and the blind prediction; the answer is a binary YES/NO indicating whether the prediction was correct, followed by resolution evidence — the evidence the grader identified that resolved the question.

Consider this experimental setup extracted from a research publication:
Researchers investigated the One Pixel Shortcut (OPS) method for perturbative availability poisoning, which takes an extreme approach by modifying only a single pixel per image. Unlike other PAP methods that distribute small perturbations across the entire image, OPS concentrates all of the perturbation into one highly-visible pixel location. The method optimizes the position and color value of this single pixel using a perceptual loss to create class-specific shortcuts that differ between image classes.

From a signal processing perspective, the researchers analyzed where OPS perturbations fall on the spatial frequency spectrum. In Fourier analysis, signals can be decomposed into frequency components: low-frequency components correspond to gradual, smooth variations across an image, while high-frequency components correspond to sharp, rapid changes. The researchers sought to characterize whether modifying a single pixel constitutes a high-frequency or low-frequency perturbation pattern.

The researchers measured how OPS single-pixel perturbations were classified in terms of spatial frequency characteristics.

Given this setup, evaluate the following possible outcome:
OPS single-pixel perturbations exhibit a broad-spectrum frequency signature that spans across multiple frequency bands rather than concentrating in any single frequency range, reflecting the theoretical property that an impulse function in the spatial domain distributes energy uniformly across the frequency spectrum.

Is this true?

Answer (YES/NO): NO